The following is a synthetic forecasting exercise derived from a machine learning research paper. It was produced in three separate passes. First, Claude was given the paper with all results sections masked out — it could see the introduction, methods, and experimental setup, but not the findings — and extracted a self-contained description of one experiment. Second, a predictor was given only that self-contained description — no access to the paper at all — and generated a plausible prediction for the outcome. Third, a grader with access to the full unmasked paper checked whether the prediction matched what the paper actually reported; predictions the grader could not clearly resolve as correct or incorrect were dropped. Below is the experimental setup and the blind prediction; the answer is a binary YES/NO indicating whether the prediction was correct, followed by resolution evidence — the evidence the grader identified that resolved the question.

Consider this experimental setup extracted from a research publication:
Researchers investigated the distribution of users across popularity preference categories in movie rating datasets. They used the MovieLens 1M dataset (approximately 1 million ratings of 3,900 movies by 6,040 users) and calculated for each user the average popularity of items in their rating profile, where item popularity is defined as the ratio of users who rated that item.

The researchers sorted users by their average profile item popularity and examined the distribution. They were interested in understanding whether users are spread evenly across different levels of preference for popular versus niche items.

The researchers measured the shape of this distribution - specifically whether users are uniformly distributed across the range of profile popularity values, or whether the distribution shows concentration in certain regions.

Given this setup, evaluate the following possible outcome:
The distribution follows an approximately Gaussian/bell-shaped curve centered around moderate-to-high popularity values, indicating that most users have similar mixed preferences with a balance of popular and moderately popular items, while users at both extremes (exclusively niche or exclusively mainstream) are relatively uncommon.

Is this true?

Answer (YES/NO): NO